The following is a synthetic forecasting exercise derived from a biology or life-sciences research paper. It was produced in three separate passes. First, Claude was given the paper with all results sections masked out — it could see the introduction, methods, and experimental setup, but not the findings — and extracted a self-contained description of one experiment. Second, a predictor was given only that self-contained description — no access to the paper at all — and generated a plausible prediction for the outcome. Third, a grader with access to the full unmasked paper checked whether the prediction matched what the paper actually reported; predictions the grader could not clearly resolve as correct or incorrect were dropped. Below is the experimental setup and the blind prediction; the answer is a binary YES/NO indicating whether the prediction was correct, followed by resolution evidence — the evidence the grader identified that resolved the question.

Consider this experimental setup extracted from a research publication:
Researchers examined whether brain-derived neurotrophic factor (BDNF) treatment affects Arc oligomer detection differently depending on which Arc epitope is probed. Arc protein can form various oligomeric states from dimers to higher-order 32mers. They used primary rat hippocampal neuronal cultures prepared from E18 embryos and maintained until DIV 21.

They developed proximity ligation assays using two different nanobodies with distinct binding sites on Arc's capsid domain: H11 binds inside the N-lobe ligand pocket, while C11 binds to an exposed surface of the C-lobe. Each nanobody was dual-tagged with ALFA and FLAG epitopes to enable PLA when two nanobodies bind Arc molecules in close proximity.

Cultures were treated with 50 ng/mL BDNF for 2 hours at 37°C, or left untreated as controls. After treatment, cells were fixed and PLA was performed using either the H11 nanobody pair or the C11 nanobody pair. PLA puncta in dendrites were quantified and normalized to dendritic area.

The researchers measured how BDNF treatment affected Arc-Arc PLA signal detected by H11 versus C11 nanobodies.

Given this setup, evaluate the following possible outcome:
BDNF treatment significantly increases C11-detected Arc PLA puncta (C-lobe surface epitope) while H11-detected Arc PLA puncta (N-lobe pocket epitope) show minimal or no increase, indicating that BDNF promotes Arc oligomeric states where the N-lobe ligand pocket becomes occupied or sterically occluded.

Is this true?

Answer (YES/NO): NO